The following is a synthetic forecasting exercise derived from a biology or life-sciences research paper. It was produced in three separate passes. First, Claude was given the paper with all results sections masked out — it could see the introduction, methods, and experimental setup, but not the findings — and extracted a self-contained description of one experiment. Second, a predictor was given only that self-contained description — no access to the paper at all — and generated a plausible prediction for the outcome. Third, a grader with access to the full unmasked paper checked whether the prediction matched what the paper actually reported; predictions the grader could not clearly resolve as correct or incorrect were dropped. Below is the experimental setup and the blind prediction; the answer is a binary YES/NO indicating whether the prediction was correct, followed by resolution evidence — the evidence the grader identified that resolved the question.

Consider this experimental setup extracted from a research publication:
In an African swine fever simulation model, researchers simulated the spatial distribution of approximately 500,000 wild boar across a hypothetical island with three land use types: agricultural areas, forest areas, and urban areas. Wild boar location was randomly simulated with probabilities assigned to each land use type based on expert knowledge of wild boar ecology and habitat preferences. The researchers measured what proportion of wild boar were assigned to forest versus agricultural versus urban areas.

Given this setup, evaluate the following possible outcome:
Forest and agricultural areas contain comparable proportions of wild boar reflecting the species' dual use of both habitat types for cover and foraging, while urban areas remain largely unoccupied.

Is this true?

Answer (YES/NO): NO